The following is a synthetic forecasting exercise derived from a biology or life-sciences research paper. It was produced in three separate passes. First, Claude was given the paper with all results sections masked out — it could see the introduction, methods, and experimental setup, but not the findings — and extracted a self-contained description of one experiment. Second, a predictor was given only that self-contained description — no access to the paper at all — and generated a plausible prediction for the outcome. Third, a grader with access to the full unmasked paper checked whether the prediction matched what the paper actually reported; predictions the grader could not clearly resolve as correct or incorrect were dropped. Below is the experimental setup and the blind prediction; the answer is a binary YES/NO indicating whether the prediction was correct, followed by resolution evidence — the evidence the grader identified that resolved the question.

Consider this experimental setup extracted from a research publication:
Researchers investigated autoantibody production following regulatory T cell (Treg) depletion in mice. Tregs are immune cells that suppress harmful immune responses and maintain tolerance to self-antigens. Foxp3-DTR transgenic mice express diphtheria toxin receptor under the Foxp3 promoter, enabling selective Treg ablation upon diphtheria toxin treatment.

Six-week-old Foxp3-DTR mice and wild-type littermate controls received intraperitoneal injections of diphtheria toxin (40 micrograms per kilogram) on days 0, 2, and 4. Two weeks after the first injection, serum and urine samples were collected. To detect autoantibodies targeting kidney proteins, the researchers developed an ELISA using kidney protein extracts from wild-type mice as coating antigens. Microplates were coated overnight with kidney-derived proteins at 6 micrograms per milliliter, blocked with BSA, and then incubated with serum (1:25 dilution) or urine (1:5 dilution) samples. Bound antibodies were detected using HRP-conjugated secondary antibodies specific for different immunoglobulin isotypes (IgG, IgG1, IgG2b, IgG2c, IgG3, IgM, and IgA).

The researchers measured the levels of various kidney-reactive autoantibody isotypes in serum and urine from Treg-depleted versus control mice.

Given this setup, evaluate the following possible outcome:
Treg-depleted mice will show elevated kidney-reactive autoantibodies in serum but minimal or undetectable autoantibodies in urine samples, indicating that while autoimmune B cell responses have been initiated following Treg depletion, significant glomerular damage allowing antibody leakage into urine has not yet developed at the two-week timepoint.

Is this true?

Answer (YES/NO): NO